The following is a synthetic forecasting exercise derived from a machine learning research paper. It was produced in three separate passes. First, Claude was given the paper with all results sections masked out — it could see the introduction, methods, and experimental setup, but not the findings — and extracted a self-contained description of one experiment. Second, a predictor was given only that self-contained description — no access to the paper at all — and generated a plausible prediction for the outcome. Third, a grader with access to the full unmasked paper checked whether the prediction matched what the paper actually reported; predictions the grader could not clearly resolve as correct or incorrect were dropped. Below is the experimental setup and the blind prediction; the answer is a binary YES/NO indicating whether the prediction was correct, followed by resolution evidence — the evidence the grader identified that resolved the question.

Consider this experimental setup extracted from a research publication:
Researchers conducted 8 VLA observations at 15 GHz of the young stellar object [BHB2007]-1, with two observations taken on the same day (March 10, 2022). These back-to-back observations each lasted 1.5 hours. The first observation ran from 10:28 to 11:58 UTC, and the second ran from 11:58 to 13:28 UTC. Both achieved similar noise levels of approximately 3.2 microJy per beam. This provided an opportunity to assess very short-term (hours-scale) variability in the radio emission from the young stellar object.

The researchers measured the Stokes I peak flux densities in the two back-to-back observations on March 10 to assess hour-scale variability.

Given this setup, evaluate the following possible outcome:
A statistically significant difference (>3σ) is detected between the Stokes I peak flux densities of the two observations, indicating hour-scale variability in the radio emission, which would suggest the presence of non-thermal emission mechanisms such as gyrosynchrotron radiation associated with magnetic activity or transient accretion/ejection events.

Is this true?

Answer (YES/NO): NO